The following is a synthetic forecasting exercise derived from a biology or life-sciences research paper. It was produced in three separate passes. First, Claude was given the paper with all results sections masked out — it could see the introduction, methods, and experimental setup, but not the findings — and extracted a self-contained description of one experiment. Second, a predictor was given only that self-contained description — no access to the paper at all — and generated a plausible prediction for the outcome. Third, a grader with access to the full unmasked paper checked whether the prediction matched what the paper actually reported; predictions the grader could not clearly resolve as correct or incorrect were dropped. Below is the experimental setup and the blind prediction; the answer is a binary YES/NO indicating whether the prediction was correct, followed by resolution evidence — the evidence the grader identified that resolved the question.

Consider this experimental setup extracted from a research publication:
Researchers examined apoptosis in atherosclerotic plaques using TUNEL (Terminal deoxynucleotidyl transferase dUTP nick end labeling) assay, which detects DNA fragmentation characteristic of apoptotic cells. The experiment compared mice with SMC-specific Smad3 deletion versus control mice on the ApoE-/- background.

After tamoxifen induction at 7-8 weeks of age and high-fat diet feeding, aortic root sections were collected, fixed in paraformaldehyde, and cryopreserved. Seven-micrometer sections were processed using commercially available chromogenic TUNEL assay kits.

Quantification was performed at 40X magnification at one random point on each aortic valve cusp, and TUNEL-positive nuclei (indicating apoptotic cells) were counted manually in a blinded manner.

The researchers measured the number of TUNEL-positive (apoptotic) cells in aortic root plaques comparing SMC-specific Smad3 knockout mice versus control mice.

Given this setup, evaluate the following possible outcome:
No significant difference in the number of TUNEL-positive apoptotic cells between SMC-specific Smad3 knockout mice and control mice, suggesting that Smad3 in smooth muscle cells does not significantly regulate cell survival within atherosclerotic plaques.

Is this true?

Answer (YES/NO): YES